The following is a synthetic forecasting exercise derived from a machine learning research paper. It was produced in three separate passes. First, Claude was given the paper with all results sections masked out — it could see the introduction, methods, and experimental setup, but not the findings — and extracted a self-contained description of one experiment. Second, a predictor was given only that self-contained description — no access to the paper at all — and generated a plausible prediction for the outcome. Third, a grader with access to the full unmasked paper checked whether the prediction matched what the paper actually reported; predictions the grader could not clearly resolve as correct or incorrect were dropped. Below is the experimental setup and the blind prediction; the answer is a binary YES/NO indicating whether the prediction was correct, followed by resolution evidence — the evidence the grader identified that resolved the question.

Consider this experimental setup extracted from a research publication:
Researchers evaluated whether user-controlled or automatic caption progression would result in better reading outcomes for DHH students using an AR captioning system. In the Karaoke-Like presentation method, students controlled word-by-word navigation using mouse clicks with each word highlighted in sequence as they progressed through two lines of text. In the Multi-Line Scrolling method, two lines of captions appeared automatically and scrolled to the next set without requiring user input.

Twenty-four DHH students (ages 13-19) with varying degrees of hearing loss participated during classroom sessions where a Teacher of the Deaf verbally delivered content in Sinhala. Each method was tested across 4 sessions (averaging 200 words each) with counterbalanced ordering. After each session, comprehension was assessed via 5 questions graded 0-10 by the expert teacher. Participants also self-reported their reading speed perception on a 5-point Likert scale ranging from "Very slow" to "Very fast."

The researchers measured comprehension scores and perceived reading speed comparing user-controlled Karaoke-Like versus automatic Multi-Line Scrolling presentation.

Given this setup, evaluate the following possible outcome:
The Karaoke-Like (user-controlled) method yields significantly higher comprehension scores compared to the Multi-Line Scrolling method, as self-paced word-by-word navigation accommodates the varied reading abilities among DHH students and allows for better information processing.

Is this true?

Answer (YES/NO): YES